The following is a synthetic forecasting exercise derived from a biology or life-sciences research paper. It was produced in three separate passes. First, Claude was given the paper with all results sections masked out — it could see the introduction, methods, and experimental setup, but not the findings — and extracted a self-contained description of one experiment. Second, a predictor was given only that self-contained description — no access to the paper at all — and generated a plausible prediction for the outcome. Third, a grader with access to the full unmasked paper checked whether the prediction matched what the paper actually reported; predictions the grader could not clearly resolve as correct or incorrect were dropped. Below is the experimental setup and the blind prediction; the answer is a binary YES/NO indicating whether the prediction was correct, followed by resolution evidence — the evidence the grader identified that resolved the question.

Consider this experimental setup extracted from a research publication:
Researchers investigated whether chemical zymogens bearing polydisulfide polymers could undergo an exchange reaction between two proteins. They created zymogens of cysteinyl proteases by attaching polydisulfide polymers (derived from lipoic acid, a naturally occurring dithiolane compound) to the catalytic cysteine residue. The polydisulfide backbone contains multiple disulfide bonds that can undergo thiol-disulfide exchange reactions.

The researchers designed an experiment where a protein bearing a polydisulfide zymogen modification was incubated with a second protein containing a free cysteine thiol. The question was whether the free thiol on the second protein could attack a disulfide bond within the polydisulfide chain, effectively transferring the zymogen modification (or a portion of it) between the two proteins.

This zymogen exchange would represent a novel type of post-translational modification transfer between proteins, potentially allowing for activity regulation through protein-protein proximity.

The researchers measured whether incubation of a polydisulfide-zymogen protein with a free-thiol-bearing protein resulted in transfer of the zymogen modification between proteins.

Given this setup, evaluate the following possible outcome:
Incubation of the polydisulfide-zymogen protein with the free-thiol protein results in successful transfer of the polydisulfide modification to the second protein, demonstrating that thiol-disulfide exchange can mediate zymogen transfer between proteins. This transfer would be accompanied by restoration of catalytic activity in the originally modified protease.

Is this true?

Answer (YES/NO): YES